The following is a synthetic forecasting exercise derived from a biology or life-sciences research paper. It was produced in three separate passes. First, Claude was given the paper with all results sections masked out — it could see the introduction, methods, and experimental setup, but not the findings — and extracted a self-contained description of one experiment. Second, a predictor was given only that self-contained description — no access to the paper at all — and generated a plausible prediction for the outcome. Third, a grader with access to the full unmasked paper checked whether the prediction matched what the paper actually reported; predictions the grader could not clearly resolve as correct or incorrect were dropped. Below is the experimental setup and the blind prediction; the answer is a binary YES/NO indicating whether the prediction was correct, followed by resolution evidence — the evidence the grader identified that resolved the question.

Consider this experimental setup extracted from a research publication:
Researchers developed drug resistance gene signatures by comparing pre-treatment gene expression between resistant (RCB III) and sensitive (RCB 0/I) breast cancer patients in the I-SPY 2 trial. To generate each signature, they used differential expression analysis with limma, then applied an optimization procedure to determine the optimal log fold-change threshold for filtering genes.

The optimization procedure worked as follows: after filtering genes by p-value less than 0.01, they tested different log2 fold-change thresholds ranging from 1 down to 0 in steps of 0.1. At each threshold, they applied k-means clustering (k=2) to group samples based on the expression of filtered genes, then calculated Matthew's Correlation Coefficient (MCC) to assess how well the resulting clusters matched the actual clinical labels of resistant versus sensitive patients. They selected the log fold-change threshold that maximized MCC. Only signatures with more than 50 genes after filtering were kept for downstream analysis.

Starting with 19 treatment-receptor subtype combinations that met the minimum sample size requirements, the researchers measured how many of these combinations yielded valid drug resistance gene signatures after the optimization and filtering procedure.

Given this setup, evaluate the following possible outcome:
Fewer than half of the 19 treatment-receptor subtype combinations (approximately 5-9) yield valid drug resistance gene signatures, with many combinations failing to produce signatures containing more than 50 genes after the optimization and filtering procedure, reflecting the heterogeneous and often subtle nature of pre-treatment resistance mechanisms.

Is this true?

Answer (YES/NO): NO